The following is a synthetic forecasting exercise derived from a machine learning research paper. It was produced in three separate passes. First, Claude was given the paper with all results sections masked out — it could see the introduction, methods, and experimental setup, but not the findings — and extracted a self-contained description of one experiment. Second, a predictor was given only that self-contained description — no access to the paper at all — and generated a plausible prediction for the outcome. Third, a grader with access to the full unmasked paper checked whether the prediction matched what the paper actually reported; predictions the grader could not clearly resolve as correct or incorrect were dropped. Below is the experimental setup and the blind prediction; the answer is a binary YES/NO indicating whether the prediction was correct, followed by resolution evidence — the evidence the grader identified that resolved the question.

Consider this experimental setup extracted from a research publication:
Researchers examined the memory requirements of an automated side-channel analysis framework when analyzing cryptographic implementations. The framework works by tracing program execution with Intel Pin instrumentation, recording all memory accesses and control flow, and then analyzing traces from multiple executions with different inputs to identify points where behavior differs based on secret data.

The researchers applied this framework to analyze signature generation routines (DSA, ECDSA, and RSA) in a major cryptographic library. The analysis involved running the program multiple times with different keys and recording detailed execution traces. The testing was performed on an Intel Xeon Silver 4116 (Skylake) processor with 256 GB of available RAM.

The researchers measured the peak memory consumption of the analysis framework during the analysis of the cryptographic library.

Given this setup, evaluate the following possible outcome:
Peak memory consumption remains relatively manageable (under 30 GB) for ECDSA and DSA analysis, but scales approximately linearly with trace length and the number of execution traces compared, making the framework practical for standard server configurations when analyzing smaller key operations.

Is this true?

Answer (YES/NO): NO